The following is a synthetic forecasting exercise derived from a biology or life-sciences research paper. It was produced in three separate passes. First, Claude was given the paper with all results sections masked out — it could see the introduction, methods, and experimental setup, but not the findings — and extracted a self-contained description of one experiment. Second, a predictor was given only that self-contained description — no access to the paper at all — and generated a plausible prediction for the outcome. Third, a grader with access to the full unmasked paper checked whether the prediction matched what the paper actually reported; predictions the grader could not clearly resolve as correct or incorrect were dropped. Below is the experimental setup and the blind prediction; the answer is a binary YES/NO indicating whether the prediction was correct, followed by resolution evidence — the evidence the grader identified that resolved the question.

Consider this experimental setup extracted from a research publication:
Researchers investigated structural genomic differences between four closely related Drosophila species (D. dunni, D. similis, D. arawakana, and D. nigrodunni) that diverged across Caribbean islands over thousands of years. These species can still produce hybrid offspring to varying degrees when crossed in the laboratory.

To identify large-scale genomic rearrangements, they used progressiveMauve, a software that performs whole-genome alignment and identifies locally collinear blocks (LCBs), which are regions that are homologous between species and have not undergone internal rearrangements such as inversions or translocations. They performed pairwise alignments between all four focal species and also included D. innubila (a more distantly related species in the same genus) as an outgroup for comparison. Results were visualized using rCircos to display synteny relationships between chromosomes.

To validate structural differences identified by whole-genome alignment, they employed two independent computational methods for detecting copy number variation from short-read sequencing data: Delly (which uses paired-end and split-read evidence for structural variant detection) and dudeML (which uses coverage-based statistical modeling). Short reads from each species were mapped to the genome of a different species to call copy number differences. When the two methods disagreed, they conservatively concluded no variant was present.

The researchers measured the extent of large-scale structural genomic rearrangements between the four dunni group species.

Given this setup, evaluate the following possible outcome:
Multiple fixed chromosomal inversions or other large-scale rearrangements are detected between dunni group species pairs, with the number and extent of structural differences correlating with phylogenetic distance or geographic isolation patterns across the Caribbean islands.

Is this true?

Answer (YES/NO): NO